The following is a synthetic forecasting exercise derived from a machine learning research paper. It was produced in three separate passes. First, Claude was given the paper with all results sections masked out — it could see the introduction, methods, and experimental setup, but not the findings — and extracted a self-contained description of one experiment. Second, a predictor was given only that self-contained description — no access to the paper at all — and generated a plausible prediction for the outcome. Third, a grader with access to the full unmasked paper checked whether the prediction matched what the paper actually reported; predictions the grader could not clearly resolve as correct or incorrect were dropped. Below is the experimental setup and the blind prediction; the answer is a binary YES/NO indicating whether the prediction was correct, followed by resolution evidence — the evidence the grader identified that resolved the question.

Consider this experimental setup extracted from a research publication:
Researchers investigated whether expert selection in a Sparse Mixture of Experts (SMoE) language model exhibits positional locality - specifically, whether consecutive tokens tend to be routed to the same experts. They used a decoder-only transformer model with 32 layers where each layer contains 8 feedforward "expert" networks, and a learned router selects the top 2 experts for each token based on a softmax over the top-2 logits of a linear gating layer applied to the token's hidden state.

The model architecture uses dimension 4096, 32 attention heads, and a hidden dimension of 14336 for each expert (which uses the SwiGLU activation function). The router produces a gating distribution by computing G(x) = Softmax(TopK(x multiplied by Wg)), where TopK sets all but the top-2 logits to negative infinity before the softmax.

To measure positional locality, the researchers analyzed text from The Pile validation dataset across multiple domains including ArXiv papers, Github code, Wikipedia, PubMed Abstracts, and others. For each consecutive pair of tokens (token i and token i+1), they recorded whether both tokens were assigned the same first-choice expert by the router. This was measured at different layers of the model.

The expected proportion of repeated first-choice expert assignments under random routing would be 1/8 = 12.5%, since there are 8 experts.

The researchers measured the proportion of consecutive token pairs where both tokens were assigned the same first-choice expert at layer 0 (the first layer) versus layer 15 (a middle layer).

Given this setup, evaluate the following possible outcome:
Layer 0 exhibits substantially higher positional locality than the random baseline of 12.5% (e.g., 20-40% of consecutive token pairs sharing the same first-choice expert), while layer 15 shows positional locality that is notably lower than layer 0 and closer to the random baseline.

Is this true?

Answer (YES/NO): NO